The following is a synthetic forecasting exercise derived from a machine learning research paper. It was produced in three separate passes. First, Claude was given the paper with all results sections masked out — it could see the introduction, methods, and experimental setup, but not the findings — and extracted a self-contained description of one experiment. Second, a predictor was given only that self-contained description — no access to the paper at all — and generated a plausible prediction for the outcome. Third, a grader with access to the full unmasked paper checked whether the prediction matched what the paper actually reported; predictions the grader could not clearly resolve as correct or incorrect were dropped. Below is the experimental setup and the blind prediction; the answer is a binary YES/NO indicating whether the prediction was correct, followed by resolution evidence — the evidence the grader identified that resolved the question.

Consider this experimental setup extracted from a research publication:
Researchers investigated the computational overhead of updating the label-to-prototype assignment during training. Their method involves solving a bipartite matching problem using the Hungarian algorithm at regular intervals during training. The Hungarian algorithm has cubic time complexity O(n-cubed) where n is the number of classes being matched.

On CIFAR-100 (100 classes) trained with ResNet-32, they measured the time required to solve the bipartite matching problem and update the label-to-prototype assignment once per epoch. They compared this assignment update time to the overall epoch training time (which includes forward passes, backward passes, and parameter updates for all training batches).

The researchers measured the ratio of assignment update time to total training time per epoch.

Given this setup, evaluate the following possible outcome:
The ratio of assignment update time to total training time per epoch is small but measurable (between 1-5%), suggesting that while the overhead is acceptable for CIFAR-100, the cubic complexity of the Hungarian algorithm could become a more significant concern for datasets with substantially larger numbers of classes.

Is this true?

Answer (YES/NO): NO